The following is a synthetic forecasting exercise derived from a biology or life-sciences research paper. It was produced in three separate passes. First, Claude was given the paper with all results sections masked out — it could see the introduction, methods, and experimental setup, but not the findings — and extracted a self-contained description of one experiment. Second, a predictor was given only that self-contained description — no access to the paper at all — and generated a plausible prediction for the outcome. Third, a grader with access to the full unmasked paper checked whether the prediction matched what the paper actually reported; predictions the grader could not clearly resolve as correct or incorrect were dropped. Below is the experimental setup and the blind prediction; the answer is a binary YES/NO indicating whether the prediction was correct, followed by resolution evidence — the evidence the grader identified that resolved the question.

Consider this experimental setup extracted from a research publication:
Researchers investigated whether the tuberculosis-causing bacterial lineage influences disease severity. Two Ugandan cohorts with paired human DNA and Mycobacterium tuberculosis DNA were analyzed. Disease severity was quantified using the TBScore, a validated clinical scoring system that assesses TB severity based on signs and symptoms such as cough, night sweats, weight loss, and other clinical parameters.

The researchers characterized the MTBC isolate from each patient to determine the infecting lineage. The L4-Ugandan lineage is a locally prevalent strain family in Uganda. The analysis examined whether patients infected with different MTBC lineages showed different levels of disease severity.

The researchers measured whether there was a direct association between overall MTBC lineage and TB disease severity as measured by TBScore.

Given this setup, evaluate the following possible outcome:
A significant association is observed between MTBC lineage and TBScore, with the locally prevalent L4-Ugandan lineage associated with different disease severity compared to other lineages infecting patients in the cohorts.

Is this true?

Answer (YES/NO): NO